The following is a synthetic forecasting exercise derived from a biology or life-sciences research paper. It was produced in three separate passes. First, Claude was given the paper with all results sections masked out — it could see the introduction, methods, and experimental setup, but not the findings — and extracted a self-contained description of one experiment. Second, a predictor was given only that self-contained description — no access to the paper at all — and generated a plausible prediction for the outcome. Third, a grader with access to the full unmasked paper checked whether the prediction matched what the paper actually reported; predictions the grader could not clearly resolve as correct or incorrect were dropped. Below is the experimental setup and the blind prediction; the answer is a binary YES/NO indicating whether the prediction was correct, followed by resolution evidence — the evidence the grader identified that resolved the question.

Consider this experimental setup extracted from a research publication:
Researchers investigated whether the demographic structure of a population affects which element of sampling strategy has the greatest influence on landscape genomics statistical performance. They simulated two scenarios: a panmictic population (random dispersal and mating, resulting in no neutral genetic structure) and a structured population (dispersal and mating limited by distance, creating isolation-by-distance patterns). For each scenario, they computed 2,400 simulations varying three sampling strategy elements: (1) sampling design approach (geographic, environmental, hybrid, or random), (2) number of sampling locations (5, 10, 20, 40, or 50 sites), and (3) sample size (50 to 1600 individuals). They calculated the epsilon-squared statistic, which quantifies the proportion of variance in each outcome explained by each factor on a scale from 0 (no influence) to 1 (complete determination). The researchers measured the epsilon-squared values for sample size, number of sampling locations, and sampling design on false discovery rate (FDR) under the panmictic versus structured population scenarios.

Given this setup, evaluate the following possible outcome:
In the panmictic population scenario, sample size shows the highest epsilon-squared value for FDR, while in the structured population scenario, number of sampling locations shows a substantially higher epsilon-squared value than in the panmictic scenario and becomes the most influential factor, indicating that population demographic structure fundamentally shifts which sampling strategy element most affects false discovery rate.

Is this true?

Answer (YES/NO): NO